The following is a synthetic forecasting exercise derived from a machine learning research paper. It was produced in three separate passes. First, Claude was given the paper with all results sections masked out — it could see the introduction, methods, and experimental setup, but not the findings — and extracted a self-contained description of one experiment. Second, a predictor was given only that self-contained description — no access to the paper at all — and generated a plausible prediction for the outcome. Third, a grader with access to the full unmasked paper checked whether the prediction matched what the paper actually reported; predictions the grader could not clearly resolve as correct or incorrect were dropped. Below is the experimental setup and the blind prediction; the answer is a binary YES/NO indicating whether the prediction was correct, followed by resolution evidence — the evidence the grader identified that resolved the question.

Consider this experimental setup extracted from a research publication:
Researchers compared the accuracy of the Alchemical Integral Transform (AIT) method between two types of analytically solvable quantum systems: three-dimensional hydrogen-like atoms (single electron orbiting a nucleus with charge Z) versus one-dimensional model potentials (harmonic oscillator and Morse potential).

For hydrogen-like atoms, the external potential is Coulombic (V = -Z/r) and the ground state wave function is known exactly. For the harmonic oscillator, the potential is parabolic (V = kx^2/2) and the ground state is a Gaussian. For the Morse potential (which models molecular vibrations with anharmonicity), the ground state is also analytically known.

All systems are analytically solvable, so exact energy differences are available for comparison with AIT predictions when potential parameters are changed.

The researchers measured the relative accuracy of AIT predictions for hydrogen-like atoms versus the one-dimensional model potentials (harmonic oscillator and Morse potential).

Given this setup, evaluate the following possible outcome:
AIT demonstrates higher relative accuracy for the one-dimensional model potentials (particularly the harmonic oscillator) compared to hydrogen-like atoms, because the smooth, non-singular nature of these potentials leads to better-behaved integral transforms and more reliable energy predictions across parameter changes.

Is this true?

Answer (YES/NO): NO